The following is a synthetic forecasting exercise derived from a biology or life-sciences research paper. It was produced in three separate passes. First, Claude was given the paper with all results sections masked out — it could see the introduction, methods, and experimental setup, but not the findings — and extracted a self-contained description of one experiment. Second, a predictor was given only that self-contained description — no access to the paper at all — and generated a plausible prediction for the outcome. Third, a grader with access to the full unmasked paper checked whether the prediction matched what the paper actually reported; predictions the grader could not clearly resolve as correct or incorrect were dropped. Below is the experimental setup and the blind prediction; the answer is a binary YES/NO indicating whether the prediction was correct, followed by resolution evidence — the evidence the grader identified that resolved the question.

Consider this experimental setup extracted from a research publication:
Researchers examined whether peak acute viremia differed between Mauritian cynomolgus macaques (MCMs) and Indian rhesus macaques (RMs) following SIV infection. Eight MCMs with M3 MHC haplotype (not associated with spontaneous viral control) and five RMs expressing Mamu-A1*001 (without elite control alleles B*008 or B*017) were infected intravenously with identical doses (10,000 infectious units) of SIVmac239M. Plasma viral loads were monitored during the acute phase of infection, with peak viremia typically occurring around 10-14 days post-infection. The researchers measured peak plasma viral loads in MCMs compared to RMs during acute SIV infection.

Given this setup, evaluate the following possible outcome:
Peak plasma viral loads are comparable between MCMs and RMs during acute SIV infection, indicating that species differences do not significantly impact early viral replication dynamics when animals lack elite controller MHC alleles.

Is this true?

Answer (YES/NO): YES